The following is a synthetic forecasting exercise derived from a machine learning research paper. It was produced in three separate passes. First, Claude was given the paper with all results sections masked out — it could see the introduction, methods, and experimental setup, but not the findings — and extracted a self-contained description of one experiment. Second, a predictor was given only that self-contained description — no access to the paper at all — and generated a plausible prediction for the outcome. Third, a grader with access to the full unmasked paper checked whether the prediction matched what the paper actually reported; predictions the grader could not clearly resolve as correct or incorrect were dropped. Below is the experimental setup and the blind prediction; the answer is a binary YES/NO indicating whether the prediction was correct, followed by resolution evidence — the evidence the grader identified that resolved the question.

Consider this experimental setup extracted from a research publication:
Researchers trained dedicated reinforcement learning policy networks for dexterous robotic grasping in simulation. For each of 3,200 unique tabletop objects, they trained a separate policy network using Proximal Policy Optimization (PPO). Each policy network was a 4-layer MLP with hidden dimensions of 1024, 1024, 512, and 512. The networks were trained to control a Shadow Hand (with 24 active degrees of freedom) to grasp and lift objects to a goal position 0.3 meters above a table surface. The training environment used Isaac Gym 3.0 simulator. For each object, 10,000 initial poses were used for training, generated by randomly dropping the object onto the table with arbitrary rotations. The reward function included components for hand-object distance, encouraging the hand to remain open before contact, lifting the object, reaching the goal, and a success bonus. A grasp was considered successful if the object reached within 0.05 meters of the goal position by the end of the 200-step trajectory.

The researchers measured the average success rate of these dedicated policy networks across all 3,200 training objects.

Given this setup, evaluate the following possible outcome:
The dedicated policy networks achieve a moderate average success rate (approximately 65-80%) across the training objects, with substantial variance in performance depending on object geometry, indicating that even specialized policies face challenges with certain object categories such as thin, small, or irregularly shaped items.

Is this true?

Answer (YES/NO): NO